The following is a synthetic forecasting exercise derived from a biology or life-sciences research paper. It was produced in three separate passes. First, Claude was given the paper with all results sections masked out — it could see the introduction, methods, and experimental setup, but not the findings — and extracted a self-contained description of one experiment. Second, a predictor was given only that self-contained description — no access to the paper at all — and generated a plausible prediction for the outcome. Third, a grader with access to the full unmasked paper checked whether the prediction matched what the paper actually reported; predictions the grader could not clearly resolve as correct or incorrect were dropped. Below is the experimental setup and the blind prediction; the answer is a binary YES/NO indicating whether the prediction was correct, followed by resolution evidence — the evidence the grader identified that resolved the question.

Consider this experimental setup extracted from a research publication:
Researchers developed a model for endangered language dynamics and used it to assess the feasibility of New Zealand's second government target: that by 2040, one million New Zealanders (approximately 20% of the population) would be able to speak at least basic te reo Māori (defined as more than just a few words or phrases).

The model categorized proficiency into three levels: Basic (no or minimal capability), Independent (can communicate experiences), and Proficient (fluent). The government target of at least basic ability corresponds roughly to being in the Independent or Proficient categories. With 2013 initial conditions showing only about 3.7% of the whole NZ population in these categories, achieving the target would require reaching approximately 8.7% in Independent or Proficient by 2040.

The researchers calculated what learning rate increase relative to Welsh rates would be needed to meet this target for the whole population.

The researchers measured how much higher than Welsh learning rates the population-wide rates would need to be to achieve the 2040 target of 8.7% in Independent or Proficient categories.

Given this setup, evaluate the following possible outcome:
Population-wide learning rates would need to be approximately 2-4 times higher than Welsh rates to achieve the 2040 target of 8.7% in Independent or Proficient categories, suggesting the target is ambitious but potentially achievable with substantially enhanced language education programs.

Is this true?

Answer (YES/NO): NO